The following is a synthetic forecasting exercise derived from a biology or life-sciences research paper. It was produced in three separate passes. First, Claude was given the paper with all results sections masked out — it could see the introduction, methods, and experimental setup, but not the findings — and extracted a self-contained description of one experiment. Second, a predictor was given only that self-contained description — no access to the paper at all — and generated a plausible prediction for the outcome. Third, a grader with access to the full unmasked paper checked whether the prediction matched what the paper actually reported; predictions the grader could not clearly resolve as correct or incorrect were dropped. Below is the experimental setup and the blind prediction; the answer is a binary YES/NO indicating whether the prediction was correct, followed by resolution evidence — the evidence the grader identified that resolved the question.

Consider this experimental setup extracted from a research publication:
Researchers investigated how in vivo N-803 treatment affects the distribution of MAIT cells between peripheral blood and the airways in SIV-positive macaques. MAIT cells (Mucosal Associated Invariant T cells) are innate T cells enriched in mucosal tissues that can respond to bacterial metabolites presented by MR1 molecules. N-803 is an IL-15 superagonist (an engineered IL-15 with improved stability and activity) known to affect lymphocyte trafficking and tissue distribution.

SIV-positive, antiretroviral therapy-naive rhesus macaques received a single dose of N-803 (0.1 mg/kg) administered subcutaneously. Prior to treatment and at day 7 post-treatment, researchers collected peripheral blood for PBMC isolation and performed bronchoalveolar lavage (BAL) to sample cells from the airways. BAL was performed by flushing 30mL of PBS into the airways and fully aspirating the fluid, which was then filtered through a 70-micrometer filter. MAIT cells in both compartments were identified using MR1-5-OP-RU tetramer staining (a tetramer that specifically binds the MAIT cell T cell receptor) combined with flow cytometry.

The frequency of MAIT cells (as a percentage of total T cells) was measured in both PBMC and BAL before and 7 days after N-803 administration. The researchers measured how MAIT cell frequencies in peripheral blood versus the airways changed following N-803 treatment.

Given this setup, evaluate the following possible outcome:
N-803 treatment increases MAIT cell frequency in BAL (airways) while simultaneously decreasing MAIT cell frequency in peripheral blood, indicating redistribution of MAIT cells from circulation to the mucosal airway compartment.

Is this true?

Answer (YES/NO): NO